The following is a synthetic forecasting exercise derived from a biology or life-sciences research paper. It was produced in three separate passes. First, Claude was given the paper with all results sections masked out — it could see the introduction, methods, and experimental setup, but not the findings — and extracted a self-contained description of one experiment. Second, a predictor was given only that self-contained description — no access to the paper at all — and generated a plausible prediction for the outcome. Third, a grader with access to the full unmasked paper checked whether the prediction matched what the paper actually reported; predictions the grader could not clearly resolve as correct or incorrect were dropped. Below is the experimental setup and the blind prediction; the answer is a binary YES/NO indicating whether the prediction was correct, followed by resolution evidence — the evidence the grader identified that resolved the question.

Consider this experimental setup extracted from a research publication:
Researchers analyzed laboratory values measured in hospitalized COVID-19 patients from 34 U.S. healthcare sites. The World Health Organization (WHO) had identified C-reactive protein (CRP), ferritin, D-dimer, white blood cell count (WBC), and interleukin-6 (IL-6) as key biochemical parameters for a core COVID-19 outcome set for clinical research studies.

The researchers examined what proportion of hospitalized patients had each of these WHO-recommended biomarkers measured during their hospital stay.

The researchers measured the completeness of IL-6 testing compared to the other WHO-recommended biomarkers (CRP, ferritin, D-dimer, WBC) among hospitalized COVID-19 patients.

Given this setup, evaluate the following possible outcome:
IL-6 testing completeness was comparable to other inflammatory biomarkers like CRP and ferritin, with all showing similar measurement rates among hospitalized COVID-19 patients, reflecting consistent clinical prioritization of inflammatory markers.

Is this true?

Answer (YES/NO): NO